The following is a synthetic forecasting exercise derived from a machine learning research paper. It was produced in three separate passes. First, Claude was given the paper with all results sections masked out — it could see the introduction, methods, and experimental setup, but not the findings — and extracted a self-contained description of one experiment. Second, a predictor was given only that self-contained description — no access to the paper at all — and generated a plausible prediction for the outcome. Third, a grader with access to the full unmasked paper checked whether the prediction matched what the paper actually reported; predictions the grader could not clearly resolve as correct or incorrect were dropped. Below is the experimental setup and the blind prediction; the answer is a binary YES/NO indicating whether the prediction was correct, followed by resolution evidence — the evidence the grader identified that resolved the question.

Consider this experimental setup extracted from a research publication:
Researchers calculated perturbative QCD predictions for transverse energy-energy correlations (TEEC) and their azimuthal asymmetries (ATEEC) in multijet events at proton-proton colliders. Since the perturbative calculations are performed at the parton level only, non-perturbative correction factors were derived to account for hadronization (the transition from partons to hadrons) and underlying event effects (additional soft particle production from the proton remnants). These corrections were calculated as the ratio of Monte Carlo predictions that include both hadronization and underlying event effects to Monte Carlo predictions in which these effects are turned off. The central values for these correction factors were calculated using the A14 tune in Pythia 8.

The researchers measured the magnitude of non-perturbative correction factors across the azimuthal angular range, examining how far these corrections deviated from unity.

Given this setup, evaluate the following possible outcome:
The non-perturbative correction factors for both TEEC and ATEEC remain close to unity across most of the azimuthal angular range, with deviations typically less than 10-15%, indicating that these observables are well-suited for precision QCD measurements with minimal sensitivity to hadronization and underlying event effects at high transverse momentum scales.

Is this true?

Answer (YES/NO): NO